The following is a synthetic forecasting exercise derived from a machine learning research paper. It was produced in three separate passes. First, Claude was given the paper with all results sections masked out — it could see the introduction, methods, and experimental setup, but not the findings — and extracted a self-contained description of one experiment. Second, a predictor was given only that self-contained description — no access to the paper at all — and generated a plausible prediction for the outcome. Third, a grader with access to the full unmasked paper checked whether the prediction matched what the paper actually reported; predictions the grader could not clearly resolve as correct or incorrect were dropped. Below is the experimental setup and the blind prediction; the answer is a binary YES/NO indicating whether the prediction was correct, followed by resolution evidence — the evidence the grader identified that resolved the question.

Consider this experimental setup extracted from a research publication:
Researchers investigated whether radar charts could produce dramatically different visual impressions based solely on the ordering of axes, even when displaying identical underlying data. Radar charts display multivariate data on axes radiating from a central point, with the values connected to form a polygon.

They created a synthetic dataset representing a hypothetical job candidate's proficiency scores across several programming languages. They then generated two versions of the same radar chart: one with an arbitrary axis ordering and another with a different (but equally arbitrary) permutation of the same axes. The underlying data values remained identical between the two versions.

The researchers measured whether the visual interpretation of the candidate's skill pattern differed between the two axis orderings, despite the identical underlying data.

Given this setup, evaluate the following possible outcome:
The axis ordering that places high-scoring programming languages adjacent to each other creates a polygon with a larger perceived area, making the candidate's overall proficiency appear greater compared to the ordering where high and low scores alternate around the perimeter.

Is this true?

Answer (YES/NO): NO